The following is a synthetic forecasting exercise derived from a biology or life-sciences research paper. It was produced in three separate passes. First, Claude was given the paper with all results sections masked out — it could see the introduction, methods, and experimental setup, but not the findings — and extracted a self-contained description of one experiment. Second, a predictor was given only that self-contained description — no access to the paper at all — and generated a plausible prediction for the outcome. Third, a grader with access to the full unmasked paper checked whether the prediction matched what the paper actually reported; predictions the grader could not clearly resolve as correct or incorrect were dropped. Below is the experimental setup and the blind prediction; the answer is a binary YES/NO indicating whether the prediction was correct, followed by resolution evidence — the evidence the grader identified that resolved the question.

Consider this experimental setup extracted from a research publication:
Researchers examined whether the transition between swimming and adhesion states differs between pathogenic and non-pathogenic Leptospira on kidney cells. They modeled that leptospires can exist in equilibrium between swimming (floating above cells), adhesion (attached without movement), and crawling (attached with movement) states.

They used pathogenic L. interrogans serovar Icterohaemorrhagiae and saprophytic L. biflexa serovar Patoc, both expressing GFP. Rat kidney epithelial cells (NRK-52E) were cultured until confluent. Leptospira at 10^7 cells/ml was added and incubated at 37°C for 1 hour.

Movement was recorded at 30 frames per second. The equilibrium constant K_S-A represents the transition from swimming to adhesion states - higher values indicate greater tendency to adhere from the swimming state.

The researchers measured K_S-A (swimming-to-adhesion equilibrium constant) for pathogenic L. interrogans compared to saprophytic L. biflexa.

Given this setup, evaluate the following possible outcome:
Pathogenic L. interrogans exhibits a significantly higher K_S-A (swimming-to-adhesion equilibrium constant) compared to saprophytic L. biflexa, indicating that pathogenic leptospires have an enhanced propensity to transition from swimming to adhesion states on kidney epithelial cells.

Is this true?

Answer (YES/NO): NO